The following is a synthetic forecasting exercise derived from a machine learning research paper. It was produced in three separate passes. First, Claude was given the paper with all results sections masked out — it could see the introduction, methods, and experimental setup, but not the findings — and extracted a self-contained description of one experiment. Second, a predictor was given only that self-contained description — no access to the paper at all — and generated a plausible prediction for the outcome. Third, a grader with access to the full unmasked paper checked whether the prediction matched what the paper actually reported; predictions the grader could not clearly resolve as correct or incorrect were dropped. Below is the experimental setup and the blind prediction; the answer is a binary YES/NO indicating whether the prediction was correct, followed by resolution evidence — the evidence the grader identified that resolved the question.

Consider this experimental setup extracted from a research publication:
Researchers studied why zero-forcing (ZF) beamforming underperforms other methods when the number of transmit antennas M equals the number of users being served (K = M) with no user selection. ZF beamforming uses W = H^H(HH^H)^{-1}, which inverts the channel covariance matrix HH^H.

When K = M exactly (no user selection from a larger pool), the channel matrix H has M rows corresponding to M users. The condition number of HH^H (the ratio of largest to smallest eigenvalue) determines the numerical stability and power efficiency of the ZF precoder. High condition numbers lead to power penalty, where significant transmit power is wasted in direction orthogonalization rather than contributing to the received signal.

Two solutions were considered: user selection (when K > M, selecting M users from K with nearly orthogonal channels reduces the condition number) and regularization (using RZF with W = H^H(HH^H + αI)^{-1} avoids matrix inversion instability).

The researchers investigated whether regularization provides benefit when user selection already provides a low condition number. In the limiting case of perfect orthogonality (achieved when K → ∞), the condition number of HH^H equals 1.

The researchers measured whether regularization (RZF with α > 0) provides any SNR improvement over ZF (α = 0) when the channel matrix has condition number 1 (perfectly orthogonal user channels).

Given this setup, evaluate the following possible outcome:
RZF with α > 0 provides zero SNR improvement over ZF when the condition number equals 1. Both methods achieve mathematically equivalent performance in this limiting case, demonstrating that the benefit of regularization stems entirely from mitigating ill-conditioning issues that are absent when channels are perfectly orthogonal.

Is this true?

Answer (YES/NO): NO